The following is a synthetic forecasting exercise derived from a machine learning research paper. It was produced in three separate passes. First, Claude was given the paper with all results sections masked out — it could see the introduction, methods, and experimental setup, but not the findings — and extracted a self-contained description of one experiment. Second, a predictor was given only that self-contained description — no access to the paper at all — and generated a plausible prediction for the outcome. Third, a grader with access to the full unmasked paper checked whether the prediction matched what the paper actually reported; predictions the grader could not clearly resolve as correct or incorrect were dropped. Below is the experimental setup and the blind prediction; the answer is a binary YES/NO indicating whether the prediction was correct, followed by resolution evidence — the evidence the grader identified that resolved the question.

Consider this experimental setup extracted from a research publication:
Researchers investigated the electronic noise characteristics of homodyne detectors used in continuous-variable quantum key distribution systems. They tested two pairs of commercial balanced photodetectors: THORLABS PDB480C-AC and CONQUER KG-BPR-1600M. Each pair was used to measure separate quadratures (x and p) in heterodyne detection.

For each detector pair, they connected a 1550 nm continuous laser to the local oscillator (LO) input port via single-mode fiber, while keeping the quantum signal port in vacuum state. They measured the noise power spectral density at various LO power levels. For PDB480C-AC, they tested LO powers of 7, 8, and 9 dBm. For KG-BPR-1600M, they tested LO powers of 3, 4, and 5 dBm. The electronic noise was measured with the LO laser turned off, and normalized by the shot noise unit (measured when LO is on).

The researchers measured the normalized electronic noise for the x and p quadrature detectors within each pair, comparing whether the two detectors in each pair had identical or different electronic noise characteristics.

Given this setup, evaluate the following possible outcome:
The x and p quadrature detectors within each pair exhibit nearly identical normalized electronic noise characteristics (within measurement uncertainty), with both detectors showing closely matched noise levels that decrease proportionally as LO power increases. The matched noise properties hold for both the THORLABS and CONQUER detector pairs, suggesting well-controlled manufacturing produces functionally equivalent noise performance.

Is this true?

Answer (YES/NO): NO